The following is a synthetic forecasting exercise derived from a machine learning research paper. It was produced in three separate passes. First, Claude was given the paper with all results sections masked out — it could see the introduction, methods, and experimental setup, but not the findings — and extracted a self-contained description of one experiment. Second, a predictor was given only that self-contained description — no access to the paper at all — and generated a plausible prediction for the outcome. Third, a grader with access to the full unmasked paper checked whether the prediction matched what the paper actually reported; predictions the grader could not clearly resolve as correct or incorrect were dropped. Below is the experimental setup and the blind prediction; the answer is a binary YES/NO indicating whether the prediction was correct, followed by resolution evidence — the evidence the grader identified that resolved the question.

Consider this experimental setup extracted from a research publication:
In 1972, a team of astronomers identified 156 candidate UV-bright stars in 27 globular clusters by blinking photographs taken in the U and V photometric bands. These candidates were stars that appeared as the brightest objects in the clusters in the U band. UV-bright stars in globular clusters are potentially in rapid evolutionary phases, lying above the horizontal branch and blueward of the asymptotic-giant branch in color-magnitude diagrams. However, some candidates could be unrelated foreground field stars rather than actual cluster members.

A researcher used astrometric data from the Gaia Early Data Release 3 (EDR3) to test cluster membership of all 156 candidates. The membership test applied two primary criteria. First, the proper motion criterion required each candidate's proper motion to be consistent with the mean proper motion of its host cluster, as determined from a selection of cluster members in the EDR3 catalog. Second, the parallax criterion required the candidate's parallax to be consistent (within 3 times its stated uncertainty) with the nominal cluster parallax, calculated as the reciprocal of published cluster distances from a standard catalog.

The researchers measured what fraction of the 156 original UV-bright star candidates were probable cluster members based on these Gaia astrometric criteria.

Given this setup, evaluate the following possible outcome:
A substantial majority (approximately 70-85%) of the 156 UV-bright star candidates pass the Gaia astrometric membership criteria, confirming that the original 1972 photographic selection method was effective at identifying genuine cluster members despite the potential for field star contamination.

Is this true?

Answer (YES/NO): NO